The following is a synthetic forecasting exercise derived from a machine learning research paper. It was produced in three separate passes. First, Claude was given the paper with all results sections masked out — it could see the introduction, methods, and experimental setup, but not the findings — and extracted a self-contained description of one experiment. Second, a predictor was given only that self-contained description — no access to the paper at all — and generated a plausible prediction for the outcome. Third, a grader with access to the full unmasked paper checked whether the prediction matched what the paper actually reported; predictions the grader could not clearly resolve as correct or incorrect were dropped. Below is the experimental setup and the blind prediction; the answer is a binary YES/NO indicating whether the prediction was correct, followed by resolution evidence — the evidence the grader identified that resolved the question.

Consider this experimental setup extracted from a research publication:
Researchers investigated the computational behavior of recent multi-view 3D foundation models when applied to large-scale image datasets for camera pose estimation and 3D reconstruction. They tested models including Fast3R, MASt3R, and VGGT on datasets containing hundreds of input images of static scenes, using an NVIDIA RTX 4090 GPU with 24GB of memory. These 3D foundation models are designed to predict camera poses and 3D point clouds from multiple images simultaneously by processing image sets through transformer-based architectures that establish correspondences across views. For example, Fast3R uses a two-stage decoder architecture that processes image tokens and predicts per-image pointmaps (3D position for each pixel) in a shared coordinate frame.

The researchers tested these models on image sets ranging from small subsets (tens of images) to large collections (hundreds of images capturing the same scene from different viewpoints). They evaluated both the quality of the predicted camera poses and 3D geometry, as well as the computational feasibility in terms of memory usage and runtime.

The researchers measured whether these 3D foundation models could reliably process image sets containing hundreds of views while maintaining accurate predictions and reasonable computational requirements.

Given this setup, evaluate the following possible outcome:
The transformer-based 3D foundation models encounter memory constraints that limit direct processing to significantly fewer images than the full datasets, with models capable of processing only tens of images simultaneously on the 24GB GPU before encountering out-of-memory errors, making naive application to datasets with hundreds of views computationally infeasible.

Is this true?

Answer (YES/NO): NO